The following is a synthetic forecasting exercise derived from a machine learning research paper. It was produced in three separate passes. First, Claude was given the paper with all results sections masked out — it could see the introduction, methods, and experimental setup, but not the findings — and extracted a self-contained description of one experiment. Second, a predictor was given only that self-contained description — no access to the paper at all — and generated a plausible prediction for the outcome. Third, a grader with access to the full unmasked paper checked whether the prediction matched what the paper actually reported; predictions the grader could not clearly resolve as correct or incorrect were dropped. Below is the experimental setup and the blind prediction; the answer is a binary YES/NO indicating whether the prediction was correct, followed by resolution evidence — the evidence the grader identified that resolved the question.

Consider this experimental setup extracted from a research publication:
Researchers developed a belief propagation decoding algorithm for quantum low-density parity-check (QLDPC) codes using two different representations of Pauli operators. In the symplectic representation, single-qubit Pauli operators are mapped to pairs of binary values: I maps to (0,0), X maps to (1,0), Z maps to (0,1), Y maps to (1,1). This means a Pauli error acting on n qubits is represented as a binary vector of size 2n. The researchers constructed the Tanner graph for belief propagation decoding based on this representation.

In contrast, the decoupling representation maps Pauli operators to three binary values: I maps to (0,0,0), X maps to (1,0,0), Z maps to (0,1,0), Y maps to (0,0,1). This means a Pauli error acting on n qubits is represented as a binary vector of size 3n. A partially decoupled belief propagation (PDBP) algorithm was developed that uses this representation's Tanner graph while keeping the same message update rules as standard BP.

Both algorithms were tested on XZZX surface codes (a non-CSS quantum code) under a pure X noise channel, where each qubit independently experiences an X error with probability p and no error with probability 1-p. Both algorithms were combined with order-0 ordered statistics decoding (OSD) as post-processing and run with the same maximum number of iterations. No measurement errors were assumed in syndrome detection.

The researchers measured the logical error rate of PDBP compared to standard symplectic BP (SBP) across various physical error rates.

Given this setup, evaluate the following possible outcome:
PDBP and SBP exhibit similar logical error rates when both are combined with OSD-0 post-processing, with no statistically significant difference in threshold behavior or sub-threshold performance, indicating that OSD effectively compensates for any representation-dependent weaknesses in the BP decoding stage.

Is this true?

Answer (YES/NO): NO